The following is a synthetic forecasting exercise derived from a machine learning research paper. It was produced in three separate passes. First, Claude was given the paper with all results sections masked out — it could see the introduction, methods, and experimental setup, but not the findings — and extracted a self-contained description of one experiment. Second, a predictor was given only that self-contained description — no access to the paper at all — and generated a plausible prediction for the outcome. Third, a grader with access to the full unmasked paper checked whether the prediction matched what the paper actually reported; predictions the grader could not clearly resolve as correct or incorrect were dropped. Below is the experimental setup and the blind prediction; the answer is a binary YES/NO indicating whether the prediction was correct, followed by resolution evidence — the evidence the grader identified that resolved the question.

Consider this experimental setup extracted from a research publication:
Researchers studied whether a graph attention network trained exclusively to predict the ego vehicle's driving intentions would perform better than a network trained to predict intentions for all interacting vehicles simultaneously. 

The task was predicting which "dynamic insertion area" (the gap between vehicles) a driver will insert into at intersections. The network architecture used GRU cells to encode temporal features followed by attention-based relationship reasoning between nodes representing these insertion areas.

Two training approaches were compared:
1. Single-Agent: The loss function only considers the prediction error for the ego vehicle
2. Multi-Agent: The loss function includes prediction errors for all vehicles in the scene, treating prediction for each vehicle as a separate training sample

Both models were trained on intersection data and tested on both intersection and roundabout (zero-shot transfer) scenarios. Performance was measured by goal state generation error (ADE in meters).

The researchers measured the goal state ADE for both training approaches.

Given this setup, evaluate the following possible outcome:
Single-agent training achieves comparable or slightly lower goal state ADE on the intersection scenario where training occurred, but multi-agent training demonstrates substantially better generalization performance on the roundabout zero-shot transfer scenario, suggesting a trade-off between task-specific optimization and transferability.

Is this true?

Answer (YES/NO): NO